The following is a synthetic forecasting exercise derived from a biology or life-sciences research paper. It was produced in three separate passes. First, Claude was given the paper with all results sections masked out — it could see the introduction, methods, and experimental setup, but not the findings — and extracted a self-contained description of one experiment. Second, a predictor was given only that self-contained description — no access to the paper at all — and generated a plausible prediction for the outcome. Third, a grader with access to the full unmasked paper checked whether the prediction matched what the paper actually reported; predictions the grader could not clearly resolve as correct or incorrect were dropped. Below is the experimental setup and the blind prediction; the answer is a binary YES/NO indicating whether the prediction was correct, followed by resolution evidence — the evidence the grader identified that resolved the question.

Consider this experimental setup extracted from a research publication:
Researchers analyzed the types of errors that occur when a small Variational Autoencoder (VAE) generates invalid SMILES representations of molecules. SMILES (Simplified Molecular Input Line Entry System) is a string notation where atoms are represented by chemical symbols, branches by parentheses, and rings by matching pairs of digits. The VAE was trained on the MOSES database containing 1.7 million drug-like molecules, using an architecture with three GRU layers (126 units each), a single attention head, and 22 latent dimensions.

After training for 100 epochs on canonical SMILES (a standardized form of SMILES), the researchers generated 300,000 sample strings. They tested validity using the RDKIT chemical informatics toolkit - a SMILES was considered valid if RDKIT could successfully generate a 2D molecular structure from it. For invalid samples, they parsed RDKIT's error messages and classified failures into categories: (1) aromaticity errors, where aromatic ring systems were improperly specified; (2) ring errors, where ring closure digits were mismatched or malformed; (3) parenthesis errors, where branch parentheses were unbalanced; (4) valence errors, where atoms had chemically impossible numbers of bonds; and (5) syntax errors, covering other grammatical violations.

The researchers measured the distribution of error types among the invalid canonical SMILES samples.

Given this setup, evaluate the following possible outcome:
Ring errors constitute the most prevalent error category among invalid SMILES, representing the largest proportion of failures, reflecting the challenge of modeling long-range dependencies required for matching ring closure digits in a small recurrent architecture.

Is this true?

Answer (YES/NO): NO